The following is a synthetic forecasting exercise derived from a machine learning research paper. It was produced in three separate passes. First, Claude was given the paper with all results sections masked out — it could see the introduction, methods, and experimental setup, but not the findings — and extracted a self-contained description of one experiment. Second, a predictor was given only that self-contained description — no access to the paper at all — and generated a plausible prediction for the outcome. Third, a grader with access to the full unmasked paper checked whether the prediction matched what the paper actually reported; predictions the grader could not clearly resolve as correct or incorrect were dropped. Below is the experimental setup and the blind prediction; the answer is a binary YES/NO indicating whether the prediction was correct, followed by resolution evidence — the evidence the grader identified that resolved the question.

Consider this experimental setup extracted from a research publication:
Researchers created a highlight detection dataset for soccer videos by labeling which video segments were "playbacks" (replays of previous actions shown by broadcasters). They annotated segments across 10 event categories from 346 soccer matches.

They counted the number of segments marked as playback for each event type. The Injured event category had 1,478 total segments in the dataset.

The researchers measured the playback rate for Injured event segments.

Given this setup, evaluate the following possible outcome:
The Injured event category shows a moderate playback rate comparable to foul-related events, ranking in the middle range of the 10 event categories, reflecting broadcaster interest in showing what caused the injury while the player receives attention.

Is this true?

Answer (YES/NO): NO